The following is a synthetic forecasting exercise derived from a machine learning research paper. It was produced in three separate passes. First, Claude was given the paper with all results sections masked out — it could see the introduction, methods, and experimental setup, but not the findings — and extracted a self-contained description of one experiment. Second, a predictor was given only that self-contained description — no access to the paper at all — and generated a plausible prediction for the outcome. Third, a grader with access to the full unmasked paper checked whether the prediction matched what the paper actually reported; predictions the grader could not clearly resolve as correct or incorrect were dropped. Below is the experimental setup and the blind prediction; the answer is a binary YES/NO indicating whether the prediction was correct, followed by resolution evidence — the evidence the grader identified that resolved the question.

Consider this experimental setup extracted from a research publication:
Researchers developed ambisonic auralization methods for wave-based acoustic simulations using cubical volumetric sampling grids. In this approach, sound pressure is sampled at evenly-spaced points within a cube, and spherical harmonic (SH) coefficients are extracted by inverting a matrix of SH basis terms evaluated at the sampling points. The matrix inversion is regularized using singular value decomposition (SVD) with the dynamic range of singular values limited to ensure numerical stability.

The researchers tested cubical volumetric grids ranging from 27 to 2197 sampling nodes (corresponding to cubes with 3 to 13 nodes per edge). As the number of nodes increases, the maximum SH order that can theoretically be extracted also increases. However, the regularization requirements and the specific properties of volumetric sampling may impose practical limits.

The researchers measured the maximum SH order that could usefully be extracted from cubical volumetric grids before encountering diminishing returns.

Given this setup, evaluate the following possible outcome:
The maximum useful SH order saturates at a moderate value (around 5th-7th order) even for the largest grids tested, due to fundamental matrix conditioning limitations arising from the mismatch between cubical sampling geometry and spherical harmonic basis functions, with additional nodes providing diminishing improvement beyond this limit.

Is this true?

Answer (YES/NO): NO